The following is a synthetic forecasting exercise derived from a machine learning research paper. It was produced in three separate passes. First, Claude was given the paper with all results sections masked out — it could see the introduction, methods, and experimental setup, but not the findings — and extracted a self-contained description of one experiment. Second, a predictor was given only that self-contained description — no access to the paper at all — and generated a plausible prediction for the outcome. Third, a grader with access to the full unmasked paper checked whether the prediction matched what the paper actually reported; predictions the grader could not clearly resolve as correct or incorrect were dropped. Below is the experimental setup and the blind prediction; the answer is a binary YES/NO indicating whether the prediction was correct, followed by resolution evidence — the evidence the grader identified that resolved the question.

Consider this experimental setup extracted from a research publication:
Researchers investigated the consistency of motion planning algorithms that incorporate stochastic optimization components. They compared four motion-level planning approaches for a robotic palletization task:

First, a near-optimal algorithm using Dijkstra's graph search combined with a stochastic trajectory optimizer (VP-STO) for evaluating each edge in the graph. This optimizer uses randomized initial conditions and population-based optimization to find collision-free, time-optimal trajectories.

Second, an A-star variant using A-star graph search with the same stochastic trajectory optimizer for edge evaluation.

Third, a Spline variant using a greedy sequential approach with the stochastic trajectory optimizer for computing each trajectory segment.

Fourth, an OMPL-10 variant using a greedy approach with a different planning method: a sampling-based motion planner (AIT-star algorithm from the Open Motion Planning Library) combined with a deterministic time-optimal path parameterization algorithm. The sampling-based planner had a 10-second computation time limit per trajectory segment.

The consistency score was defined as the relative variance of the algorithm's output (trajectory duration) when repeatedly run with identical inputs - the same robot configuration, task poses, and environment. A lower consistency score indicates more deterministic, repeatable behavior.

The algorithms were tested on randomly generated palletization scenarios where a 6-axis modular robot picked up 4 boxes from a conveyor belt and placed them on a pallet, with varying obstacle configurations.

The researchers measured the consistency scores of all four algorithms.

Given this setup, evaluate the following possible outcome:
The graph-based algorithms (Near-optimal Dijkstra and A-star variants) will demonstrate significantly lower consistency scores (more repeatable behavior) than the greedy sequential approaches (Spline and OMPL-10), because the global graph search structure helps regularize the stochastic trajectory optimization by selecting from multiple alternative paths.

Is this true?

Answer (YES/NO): NO